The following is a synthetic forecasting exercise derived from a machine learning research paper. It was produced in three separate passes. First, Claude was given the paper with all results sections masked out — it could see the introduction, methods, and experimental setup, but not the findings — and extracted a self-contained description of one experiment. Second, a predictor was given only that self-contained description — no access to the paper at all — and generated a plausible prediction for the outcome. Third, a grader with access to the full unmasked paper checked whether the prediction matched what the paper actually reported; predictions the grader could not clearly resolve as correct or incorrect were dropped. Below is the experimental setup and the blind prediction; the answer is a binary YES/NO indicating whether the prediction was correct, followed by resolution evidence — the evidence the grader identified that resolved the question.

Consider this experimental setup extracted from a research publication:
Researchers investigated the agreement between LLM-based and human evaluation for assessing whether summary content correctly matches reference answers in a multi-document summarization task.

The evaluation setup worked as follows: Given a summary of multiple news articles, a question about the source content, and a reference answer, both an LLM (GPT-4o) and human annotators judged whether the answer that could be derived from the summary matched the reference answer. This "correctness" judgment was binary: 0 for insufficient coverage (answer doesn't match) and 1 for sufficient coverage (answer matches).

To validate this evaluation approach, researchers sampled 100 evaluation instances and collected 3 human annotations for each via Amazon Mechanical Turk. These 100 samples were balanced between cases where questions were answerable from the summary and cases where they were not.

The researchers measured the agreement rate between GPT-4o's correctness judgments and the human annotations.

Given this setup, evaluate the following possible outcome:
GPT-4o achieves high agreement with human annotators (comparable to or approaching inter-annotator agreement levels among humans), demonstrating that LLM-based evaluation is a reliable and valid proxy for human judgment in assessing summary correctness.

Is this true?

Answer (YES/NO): YES